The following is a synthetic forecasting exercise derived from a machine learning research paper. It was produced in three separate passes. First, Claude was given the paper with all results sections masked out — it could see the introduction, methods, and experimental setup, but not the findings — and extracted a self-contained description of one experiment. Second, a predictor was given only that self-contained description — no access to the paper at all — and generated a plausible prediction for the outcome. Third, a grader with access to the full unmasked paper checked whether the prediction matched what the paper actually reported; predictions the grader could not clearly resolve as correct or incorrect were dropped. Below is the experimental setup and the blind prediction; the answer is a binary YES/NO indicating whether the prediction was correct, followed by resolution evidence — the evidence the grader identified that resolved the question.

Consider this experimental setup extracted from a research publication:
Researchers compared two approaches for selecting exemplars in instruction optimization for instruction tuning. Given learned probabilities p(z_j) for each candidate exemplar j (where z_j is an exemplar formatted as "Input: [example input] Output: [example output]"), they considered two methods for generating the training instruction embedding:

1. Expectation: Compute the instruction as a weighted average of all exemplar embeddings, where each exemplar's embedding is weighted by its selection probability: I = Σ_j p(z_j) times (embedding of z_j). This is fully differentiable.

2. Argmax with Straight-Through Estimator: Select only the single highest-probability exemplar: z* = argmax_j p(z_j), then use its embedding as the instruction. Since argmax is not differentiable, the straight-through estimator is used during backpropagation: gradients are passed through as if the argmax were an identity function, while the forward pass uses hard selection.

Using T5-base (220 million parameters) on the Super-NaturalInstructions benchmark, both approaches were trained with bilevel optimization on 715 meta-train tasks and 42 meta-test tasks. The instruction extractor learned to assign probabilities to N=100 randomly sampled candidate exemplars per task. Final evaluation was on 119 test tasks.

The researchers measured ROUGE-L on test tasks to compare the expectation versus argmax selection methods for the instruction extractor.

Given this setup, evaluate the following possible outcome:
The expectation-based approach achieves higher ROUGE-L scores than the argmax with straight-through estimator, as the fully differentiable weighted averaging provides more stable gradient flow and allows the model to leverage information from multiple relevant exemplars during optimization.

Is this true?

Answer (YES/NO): NO